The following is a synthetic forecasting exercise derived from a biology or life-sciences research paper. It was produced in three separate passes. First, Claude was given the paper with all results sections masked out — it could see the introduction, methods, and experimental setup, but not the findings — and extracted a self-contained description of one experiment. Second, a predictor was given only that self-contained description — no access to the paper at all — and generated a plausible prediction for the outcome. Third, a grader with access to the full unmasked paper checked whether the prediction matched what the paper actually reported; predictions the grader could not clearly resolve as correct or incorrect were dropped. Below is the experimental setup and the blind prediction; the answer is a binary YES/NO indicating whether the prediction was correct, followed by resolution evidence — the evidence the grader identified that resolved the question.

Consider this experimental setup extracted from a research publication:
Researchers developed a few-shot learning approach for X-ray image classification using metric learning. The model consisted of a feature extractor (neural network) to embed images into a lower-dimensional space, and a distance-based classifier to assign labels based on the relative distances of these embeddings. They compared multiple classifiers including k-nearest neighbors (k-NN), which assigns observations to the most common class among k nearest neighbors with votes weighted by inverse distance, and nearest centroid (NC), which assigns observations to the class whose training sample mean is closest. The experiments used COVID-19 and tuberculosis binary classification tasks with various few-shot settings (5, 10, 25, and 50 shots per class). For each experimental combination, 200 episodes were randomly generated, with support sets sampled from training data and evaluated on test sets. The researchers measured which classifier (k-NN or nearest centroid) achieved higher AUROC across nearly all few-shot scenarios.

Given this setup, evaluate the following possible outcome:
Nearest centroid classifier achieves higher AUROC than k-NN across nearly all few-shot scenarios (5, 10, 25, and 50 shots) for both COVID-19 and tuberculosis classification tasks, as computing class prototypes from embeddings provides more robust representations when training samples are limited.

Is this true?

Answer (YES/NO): YES